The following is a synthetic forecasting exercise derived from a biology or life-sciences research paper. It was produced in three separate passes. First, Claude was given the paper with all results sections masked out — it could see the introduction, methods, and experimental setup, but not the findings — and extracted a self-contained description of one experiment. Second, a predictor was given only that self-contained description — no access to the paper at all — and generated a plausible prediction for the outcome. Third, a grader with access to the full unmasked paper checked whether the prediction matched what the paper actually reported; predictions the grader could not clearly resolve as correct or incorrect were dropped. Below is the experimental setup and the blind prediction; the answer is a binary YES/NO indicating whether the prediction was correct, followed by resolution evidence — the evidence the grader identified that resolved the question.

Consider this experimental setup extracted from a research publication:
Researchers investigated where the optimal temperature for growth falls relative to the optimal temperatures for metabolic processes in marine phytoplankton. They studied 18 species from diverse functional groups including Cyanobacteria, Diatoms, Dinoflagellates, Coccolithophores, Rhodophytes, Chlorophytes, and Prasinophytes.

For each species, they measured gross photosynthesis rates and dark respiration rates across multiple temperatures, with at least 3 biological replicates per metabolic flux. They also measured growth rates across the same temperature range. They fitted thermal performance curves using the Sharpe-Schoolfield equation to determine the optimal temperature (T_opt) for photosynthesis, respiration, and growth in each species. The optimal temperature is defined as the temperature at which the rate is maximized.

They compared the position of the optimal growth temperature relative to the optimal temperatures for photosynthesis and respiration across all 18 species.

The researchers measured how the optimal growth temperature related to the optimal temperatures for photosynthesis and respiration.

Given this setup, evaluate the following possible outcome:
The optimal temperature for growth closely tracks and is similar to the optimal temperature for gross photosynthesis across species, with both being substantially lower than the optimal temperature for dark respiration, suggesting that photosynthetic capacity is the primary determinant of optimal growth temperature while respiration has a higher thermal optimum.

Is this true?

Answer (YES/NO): NO